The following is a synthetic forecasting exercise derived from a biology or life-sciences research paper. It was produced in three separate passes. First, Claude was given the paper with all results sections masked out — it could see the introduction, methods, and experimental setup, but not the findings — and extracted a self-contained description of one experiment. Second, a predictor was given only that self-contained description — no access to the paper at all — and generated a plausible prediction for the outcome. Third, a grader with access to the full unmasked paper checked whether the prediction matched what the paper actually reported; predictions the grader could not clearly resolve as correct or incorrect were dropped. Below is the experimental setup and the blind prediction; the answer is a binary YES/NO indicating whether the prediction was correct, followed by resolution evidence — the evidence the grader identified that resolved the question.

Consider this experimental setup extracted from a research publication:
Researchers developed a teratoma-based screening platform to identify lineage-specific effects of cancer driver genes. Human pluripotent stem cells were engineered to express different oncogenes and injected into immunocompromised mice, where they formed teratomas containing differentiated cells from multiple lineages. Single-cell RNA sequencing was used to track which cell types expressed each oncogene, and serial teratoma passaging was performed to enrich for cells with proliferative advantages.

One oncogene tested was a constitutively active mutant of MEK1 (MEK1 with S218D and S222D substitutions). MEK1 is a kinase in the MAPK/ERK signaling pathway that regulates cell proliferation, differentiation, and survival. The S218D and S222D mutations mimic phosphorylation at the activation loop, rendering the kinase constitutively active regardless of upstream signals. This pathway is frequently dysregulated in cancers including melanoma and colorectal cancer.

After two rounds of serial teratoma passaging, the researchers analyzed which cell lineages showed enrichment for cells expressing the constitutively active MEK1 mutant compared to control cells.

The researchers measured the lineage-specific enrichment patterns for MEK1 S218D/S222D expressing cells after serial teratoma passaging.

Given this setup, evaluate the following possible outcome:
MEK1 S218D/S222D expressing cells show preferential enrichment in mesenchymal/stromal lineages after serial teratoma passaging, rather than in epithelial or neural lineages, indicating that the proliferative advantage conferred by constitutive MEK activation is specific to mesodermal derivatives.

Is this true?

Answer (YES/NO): YES